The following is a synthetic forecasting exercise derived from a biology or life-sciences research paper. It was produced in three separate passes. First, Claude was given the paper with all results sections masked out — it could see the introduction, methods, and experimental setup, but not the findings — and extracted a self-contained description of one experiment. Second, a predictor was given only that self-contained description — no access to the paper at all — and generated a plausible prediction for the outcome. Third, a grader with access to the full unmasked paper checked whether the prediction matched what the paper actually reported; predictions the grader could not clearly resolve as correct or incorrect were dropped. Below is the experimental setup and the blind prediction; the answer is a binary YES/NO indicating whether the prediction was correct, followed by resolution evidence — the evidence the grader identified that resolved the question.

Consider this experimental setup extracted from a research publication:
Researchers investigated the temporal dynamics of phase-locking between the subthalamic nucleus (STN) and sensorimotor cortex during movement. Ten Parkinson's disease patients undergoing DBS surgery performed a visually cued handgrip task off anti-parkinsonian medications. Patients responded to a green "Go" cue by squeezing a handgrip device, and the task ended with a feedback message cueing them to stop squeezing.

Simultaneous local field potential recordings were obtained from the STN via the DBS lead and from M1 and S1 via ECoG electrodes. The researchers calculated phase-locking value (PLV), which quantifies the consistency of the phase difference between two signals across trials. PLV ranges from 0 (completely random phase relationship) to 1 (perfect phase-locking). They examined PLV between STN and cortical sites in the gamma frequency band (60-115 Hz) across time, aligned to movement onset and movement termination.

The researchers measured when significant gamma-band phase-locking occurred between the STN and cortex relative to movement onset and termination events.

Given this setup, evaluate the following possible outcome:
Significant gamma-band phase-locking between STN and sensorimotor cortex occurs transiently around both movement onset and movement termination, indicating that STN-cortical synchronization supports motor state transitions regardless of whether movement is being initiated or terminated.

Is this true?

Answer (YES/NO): YES